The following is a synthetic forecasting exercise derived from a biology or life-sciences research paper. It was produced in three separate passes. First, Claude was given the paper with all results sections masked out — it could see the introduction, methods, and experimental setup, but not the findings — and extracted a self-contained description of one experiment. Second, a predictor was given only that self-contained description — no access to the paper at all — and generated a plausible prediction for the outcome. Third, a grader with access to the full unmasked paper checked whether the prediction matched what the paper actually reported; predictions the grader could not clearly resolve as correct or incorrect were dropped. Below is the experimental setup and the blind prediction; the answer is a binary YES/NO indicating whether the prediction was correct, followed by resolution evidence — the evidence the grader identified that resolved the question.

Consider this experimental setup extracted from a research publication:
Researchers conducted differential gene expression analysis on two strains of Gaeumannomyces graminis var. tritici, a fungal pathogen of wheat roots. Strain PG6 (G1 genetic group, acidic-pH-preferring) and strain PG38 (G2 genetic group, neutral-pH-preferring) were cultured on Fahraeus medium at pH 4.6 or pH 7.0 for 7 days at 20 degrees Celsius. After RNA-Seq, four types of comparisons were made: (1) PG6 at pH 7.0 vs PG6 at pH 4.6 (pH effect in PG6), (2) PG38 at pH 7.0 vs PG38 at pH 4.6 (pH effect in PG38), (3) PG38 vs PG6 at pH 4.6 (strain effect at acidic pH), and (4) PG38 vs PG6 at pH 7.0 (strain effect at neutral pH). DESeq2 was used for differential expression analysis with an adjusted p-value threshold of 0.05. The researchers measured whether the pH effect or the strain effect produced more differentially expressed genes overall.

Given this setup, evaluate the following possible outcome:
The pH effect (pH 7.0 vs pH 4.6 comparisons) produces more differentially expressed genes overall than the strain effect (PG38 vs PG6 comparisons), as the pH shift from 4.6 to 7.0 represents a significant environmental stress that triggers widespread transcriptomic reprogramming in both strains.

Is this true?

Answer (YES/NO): NO